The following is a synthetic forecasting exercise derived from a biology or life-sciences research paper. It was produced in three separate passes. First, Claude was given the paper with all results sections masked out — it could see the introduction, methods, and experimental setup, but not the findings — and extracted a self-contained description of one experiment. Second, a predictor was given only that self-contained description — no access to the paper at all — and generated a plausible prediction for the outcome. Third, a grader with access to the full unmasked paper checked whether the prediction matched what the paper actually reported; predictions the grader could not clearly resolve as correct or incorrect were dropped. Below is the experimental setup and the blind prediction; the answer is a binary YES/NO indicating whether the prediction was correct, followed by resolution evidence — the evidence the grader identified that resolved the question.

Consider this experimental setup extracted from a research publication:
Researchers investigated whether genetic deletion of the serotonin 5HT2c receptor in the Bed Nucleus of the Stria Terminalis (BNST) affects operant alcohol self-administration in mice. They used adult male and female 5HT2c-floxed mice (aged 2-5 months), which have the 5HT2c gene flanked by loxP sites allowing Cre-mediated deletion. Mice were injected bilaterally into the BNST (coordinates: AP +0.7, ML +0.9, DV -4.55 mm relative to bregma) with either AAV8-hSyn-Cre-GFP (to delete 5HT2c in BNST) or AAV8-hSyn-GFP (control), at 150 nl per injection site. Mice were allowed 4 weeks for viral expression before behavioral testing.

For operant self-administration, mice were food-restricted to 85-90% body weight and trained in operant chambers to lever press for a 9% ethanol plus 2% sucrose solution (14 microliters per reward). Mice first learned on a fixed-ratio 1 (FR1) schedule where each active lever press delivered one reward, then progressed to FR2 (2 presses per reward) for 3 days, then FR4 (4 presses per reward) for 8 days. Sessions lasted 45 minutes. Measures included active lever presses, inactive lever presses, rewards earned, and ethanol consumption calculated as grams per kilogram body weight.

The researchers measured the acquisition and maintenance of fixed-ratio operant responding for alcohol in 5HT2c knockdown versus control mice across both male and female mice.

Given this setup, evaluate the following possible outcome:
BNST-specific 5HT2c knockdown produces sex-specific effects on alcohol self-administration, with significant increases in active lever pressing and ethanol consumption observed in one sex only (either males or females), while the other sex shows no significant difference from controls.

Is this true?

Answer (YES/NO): NO